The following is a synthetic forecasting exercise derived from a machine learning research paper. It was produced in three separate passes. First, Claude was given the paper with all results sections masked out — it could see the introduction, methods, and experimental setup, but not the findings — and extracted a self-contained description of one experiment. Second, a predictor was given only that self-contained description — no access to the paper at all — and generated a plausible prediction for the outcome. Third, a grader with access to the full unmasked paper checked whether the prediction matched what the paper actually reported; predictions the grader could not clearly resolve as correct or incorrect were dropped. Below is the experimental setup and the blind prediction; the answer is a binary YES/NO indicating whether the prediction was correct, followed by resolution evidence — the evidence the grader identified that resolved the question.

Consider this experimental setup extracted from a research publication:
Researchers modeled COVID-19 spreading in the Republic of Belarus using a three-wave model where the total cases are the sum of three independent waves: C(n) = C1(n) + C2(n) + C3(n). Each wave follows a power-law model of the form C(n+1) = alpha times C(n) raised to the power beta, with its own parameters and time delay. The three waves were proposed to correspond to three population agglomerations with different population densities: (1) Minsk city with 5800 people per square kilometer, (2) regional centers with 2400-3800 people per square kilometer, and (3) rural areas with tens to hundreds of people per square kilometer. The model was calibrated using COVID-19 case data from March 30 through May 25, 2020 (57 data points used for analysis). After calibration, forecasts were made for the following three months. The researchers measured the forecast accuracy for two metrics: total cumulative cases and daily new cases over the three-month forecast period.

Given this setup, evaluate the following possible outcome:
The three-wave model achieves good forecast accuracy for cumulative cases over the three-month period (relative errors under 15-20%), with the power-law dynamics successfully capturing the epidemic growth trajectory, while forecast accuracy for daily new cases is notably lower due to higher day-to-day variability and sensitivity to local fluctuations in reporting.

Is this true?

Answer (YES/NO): YES